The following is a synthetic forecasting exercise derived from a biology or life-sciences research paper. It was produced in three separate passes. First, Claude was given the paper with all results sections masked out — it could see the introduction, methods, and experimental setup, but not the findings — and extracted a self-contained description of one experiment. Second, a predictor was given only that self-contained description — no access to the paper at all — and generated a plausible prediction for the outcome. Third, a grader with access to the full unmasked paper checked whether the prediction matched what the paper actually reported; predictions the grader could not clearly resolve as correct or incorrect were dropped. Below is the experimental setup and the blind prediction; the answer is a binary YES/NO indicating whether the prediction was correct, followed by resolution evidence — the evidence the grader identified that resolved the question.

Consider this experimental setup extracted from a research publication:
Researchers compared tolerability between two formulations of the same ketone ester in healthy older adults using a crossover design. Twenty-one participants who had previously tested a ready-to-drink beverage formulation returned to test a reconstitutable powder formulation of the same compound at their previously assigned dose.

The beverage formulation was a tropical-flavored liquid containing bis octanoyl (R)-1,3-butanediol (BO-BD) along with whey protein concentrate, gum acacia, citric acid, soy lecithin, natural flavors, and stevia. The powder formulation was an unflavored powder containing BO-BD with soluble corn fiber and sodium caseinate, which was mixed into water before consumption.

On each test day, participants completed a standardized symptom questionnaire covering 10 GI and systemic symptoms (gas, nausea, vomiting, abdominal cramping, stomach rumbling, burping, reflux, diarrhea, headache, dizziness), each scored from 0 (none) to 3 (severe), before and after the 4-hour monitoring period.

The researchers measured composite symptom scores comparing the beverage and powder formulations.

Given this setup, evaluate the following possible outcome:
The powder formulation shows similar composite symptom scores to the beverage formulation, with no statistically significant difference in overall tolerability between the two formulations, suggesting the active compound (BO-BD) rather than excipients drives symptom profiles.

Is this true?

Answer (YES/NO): YES